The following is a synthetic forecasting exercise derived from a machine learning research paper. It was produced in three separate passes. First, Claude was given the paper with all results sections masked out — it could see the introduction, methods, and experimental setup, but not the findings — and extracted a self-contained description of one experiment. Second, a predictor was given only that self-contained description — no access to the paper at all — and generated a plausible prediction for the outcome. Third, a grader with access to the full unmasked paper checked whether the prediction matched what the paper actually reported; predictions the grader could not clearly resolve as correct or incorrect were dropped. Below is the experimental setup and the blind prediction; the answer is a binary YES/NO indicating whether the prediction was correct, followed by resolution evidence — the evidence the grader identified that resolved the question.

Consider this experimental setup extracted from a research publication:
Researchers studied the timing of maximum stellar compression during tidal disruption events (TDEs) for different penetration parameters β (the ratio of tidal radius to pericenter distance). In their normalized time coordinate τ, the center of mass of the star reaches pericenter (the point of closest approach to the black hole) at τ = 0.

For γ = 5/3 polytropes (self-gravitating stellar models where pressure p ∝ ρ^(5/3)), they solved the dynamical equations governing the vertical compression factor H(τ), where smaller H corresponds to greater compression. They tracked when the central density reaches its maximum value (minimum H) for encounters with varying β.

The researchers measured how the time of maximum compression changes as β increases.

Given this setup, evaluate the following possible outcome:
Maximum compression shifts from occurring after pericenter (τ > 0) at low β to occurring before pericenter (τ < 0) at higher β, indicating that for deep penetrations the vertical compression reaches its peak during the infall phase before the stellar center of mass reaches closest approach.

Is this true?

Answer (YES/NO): NO